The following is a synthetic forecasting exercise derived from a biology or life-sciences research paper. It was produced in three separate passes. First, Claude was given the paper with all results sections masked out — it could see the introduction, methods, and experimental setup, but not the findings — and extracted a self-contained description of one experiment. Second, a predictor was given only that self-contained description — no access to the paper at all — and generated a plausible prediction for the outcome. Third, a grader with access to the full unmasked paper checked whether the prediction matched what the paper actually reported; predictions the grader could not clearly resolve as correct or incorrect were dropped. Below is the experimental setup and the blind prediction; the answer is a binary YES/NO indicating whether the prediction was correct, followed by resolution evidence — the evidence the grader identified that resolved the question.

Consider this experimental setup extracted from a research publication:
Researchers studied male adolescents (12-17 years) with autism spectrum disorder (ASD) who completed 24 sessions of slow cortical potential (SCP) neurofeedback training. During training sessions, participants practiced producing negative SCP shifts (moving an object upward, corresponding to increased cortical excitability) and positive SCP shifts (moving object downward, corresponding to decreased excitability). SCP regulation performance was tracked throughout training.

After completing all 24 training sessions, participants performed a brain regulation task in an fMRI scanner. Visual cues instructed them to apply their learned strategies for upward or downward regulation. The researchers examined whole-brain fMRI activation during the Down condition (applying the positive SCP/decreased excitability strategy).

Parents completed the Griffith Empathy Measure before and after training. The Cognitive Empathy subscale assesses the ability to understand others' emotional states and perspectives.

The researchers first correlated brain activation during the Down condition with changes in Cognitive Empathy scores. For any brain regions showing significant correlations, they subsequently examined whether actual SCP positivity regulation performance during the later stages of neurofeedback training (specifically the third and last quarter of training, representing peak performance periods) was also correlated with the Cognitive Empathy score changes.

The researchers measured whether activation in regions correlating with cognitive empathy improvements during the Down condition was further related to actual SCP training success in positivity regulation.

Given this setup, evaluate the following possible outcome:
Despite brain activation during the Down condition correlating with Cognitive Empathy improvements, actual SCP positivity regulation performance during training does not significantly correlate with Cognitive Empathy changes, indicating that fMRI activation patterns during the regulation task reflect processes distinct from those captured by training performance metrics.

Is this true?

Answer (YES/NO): YES